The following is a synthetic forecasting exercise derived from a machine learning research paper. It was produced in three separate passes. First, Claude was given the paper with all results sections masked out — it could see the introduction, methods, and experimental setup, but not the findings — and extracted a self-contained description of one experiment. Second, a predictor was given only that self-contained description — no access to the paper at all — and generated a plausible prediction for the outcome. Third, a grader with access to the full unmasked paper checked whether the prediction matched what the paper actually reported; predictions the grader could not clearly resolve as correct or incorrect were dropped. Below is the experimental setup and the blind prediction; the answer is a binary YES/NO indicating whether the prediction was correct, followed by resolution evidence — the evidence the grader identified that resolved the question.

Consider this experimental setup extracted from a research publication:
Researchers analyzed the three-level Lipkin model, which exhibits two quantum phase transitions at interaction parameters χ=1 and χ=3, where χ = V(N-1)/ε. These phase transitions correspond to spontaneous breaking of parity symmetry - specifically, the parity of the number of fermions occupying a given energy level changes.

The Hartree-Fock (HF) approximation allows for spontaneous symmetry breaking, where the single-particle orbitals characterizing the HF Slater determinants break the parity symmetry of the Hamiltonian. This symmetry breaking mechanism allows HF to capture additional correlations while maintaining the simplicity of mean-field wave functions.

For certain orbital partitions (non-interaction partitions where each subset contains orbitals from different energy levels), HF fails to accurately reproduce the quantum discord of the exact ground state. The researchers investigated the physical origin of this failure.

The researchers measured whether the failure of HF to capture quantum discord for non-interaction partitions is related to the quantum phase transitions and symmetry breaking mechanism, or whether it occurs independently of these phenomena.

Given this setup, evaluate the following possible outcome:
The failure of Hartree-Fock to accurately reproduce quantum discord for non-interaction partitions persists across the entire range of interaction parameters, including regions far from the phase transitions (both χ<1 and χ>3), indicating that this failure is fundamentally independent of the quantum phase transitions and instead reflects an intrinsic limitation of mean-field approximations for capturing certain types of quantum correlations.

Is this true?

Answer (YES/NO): NO